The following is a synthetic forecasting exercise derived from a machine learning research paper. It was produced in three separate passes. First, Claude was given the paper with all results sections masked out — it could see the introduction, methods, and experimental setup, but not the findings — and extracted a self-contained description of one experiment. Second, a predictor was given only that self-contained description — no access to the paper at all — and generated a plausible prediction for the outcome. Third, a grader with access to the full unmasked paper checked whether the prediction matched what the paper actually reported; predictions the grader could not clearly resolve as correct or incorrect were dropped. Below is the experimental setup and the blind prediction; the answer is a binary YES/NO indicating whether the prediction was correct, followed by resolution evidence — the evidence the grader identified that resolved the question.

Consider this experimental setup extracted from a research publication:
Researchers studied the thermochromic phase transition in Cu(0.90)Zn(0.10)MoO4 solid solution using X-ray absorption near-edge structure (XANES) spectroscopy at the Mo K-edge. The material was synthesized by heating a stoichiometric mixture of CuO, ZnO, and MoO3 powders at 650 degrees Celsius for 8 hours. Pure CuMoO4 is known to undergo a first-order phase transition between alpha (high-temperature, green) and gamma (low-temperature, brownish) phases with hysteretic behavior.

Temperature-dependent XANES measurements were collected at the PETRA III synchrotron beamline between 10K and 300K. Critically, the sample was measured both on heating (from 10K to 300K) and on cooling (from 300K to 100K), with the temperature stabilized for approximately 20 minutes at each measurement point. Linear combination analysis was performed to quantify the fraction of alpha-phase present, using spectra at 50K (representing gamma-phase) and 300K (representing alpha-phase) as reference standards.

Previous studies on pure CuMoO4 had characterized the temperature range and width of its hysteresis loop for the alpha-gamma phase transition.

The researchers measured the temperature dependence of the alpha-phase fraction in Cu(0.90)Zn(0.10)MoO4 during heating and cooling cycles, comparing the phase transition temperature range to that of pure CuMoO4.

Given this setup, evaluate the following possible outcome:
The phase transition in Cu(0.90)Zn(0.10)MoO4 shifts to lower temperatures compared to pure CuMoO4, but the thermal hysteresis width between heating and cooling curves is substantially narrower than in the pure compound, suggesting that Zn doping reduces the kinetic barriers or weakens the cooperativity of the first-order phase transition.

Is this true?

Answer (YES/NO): NO